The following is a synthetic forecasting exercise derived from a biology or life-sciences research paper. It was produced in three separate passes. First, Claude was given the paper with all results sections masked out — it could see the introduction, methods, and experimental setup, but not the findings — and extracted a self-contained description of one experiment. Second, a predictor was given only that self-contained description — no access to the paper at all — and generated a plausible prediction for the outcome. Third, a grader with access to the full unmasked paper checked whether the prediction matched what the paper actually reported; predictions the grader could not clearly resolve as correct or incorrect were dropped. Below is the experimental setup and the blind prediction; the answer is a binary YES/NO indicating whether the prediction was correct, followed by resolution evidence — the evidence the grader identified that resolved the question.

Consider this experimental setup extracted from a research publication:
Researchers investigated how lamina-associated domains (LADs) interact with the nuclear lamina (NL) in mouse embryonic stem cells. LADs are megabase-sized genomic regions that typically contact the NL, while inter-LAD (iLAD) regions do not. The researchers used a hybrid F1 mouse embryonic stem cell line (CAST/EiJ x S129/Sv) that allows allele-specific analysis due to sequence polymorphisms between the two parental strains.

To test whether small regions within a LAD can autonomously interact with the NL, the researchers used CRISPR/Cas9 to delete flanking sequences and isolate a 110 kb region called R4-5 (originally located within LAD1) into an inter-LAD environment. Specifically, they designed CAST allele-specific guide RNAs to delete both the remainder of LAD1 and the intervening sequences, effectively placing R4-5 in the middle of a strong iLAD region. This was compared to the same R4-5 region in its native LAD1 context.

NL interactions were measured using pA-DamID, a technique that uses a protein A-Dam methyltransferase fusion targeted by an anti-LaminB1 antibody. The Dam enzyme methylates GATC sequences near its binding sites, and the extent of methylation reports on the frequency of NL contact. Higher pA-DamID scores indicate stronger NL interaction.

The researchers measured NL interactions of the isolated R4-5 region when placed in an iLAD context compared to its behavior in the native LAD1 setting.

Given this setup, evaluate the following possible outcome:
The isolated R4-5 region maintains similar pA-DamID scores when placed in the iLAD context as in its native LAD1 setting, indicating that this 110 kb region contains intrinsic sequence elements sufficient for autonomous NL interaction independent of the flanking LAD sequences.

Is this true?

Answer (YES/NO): NO